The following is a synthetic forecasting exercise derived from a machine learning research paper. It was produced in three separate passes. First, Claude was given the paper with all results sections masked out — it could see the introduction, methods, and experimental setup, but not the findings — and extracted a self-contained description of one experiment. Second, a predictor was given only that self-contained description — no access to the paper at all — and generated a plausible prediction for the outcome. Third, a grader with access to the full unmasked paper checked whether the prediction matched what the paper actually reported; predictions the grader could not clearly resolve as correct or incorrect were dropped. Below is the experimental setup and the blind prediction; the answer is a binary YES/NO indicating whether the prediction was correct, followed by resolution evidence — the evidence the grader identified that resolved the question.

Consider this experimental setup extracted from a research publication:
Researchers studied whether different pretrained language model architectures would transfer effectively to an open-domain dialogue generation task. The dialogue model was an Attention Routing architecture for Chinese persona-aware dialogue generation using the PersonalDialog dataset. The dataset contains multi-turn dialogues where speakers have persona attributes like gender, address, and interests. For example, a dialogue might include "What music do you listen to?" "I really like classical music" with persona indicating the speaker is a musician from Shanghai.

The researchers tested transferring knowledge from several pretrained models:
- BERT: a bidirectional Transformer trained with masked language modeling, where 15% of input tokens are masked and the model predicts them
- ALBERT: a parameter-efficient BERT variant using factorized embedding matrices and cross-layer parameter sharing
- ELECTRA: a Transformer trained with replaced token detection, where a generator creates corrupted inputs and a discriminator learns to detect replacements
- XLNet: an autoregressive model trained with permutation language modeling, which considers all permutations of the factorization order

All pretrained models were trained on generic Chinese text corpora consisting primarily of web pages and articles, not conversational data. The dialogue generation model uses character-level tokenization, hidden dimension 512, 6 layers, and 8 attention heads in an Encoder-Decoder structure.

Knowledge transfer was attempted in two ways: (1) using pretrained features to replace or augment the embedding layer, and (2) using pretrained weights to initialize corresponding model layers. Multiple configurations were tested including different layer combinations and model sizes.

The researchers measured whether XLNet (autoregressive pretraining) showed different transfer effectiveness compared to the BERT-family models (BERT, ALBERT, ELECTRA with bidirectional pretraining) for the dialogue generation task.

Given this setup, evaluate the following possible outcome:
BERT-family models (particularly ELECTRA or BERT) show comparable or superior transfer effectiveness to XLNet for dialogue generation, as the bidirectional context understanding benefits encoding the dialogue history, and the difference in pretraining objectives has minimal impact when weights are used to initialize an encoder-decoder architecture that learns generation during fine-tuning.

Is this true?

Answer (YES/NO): NO